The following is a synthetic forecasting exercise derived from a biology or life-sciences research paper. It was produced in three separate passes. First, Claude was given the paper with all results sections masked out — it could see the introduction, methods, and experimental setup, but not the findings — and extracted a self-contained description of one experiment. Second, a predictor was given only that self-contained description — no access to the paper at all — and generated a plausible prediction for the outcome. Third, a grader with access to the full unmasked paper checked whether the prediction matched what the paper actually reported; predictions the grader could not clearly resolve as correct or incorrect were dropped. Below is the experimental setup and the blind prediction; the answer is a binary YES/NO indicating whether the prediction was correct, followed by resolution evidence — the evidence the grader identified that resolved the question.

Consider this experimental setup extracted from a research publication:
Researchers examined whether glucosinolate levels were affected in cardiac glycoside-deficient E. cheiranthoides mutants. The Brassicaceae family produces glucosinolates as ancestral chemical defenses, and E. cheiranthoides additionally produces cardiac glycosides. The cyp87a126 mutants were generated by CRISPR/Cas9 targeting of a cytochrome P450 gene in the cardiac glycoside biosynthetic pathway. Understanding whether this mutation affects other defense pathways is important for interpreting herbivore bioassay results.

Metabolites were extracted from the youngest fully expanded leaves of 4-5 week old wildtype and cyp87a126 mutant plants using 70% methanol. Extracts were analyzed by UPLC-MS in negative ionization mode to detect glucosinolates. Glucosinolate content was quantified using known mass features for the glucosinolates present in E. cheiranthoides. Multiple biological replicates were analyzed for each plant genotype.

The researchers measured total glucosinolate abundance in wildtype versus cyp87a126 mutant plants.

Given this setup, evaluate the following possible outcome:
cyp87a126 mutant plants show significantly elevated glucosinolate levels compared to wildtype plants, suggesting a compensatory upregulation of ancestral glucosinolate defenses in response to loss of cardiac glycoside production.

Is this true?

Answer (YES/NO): NO